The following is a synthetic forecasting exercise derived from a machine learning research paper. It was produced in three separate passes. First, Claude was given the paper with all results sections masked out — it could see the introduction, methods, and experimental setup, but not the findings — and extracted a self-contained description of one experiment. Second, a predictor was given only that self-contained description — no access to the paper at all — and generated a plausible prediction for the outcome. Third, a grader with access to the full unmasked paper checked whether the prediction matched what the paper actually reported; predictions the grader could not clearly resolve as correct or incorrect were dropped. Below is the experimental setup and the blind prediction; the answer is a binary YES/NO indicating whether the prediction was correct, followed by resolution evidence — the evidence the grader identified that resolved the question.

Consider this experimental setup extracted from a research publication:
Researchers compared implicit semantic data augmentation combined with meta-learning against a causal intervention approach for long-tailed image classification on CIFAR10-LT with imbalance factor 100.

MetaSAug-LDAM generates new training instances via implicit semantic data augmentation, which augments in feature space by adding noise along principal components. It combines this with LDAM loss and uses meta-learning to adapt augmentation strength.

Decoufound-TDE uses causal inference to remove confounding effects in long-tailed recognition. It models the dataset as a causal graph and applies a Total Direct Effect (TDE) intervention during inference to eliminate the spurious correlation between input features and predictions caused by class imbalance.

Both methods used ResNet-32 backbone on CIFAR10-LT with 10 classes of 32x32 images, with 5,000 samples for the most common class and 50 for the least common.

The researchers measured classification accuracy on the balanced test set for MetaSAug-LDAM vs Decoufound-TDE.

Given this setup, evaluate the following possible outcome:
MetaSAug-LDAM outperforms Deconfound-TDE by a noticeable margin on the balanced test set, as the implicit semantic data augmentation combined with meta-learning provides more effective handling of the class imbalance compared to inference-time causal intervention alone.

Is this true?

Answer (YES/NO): NO